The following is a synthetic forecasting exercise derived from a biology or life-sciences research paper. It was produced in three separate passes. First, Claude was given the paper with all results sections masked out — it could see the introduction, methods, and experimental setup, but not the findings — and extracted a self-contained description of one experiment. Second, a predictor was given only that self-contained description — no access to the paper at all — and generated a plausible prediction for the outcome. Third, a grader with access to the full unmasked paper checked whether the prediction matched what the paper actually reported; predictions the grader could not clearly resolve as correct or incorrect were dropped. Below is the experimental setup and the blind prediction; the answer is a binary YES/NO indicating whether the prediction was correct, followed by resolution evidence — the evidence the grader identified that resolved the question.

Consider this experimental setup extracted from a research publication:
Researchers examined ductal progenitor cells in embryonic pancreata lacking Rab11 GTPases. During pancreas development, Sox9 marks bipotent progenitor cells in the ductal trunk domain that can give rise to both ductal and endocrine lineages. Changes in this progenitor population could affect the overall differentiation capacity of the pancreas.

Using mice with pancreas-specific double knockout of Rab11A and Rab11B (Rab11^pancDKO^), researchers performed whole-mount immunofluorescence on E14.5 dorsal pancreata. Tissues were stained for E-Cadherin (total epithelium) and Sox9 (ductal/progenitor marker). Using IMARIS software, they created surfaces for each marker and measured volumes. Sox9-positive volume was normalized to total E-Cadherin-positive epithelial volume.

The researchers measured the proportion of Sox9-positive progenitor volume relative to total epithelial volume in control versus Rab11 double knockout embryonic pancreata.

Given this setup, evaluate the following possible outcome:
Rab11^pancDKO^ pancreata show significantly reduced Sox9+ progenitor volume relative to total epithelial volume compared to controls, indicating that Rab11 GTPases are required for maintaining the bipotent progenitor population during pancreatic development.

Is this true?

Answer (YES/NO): NO